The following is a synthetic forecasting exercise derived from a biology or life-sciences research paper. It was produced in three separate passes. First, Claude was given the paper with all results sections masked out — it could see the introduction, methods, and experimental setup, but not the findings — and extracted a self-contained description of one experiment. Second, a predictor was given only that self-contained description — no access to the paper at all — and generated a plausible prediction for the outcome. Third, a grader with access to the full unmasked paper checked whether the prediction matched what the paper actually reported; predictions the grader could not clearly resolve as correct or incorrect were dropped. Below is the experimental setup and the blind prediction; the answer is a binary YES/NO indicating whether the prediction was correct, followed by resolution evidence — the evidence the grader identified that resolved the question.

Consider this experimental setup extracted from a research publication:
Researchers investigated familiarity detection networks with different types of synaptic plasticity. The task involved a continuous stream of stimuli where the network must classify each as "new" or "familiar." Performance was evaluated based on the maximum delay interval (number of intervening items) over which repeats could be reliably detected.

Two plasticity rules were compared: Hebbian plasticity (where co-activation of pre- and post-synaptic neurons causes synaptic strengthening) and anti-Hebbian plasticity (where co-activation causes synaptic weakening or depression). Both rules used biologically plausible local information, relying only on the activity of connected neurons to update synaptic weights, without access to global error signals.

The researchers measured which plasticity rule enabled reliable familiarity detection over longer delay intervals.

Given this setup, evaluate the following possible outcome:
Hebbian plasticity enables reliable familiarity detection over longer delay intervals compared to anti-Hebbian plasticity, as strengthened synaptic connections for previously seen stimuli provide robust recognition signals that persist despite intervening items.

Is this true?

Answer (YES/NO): NO